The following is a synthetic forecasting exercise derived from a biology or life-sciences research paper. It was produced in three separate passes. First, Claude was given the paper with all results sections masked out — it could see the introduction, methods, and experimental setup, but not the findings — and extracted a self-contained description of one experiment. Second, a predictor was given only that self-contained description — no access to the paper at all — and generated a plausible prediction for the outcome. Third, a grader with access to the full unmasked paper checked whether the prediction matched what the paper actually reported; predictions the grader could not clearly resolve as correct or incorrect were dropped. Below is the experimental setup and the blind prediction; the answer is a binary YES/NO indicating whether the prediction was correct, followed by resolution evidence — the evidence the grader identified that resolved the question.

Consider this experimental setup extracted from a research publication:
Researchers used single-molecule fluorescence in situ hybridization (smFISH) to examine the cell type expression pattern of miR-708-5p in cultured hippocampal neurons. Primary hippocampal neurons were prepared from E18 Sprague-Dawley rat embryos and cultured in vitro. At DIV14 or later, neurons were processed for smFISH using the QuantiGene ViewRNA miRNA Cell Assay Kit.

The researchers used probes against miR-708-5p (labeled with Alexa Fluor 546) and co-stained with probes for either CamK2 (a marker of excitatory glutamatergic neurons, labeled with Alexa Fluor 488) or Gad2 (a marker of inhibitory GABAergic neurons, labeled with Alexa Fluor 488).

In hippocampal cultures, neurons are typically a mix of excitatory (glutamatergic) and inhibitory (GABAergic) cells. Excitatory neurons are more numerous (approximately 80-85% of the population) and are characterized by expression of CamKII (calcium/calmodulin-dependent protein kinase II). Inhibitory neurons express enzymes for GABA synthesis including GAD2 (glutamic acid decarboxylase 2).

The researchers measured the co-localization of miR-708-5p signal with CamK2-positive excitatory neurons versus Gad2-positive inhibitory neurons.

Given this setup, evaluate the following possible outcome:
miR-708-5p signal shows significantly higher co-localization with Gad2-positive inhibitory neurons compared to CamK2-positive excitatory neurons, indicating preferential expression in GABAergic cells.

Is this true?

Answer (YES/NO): NO